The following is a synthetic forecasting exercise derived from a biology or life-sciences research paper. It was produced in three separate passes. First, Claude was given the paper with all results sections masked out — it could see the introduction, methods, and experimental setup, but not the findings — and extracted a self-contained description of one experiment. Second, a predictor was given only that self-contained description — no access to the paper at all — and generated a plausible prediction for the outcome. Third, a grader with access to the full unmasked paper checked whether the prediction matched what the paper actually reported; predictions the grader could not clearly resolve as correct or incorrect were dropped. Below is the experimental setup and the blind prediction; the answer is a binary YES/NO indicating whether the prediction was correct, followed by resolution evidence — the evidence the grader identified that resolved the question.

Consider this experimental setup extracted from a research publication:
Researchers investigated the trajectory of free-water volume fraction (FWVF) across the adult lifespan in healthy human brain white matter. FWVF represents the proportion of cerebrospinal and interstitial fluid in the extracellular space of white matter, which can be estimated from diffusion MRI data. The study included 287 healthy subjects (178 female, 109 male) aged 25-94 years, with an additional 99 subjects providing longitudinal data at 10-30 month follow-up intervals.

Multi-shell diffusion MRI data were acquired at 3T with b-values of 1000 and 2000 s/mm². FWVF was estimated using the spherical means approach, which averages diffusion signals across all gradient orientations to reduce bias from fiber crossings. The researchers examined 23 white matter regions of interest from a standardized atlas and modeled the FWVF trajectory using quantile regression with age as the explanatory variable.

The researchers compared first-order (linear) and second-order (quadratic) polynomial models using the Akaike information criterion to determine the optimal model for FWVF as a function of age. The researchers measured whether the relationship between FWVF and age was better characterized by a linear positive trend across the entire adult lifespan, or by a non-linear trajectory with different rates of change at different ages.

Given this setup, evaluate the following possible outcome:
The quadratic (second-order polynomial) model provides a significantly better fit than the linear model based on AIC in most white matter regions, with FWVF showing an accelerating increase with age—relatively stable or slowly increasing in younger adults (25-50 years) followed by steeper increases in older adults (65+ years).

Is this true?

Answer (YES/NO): NO